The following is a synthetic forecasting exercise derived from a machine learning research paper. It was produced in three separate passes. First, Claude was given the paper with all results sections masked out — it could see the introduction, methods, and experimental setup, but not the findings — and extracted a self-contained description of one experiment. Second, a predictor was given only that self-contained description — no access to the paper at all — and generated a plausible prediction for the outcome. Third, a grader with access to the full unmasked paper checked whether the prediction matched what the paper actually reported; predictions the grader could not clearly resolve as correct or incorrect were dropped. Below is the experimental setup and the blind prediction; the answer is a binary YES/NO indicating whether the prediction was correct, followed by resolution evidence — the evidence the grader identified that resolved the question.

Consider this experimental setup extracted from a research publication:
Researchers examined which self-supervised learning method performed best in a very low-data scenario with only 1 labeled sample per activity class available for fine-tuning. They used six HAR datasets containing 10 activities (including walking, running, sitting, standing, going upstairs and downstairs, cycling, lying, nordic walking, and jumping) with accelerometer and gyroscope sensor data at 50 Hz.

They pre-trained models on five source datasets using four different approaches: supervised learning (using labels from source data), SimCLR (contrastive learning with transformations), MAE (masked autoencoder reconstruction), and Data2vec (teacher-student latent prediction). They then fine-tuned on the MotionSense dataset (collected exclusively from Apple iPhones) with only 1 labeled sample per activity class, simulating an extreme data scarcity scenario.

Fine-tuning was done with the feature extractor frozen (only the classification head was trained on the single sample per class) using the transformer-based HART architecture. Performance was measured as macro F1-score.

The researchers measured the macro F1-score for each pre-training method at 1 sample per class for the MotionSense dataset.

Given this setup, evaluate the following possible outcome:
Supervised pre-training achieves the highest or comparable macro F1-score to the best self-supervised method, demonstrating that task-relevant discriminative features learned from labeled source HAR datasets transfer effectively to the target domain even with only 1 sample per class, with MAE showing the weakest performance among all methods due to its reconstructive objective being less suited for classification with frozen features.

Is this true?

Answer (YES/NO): NO